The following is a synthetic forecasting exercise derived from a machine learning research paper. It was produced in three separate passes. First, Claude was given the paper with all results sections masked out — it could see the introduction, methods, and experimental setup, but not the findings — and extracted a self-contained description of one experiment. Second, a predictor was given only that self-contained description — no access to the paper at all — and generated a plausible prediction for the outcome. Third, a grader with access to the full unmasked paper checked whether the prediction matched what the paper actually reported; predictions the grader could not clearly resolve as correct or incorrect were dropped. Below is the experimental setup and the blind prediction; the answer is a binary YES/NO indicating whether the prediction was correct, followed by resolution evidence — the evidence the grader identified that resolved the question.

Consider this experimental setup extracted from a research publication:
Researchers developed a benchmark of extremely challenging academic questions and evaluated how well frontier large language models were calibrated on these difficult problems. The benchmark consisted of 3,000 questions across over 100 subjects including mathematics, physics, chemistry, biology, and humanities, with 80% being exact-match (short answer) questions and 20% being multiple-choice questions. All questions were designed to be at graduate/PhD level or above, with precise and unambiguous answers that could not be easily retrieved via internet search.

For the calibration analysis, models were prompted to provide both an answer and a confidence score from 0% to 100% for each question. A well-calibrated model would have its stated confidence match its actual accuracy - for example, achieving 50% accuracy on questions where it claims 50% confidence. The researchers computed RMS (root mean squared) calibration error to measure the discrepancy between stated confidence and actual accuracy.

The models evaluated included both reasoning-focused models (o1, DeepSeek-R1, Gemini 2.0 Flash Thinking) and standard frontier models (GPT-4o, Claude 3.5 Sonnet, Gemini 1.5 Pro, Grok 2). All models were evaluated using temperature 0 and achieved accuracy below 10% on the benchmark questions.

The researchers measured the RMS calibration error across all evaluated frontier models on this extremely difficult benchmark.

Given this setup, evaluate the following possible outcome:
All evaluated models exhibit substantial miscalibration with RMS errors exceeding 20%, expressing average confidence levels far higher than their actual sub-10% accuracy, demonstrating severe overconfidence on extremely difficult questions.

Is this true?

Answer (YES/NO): YES